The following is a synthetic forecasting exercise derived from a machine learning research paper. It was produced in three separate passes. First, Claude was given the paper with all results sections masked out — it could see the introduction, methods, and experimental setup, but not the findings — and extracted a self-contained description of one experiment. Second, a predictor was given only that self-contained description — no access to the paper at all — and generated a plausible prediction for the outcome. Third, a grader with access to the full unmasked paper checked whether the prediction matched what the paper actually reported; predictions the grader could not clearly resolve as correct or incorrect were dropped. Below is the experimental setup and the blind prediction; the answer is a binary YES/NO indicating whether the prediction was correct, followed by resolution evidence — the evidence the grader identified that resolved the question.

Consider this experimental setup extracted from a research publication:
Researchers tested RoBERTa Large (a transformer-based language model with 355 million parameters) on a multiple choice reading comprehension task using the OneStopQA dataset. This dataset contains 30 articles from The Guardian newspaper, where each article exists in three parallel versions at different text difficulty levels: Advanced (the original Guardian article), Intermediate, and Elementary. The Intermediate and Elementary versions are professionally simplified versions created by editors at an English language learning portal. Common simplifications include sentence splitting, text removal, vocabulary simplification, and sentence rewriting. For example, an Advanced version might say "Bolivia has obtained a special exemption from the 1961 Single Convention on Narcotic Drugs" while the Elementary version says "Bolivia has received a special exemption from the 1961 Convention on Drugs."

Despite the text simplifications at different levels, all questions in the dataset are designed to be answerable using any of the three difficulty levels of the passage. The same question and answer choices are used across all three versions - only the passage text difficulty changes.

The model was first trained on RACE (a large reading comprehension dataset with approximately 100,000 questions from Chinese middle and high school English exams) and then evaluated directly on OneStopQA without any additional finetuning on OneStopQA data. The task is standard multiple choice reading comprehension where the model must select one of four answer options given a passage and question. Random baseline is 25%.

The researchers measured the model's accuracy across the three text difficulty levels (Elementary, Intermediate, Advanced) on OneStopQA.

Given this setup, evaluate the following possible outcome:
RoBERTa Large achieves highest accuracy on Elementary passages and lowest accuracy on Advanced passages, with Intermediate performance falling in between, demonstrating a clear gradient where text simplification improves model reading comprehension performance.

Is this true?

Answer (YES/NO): NO